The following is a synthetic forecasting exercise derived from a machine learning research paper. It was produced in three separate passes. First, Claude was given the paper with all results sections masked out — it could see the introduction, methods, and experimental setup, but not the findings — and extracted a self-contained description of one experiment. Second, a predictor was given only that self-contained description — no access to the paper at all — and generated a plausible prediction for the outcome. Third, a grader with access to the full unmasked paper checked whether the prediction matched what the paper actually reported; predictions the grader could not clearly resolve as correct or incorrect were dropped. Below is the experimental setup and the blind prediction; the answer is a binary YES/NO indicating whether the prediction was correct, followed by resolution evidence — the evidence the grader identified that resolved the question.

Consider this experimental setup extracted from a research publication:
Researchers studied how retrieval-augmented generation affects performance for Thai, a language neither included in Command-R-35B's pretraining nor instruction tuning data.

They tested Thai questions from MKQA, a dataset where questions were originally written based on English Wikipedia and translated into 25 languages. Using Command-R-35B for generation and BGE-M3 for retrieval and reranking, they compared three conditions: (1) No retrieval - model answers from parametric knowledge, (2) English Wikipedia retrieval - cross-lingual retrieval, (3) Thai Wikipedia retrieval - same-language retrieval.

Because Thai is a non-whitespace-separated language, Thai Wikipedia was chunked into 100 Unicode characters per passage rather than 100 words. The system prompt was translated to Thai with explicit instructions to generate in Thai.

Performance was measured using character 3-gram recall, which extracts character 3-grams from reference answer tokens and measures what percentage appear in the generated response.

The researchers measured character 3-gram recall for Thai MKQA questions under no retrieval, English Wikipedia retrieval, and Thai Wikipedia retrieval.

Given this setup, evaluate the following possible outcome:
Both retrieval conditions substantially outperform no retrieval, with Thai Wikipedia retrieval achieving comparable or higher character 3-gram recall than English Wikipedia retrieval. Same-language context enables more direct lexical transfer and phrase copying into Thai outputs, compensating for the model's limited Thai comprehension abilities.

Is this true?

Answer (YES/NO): NO